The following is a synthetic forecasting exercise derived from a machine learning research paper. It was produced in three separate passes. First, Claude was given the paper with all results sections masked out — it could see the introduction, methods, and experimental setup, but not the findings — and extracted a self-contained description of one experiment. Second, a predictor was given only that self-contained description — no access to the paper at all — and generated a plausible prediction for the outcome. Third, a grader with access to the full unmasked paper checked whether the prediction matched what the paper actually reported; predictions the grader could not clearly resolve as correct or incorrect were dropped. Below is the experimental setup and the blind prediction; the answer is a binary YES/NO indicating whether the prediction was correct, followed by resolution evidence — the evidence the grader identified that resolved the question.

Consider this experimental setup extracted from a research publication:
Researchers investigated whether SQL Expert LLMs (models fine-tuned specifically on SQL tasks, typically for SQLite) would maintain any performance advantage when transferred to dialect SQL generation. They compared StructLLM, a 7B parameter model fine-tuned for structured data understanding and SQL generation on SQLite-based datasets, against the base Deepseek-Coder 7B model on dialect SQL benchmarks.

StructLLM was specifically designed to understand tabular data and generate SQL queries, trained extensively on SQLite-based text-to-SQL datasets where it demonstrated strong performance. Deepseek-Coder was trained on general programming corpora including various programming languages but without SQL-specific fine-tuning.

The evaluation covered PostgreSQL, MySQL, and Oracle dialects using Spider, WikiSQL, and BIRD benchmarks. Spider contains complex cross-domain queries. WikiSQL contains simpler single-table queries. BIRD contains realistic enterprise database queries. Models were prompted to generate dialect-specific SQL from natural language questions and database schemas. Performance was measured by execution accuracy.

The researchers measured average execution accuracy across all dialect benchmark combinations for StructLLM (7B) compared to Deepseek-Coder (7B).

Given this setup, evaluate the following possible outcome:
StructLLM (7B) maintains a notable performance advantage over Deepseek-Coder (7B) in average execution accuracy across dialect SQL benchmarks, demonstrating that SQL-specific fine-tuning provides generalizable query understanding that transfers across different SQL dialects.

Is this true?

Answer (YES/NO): NO